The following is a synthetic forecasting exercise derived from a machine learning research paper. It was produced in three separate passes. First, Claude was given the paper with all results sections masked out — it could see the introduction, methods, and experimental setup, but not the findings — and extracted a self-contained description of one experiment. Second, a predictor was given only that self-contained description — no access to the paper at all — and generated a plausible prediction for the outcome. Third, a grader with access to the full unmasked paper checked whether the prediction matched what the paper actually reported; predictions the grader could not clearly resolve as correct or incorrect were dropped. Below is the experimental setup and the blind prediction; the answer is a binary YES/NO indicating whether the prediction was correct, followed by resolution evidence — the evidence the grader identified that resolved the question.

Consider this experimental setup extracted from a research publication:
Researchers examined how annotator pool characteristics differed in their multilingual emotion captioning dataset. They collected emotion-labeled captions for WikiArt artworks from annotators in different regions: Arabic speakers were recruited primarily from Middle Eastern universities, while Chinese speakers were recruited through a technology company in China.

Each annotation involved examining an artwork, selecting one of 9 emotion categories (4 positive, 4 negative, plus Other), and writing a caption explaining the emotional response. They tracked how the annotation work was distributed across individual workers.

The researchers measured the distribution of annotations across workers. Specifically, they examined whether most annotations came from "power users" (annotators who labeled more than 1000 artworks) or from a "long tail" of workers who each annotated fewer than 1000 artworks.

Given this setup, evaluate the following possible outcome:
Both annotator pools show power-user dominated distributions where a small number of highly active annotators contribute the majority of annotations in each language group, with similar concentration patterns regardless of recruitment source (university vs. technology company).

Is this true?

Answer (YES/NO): NO